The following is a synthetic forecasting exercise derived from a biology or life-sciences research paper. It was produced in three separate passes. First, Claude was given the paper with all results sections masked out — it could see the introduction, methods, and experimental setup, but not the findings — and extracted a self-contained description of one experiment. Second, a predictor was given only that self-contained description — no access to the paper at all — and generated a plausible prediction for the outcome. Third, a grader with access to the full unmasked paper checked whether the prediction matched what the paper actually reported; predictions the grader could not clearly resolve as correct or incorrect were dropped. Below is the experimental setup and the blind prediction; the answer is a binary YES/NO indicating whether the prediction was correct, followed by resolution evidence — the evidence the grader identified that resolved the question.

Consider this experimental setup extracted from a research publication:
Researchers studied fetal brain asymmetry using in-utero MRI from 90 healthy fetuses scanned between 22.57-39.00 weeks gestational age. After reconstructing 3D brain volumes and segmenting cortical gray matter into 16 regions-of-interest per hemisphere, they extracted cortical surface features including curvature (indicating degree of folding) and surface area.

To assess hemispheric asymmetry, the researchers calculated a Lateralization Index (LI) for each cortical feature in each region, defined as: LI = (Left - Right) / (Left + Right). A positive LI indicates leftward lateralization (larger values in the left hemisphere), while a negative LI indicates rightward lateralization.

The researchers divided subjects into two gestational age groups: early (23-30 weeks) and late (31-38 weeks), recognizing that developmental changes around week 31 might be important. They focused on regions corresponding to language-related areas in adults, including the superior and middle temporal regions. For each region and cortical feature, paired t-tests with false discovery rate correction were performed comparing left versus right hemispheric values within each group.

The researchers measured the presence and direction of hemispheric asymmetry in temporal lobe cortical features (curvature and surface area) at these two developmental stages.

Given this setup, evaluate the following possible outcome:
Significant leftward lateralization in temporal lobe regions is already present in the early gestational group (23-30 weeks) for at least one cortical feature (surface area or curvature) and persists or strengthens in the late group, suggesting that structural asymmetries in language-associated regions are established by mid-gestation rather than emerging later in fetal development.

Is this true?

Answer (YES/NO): NO